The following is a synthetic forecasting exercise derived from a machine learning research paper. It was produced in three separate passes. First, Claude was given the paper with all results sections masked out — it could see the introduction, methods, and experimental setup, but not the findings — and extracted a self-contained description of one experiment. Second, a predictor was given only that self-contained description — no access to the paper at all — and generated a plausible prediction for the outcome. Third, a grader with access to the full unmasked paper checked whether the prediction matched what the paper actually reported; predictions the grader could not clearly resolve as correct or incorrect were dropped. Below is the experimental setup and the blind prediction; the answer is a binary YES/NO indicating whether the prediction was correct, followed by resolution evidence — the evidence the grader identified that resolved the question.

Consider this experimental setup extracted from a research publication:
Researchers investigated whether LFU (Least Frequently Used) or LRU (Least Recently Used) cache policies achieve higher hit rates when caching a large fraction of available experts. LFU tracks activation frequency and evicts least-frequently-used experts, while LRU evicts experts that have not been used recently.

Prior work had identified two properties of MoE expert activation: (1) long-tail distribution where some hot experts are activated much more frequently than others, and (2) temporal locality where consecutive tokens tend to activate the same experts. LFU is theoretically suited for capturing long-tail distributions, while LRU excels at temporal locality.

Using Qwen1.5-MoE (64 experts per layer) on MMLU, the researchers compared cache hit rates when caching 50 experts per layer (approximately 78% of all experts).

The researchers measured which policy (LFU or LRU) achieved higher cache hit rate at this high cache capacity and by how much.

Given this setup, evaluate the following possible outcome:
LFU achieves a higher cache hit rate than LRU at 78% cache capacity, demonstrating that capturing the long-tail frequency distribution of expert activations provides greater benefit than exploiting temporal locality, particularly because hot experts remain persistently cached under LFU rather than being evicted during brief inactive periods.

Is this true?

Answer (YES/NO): YES